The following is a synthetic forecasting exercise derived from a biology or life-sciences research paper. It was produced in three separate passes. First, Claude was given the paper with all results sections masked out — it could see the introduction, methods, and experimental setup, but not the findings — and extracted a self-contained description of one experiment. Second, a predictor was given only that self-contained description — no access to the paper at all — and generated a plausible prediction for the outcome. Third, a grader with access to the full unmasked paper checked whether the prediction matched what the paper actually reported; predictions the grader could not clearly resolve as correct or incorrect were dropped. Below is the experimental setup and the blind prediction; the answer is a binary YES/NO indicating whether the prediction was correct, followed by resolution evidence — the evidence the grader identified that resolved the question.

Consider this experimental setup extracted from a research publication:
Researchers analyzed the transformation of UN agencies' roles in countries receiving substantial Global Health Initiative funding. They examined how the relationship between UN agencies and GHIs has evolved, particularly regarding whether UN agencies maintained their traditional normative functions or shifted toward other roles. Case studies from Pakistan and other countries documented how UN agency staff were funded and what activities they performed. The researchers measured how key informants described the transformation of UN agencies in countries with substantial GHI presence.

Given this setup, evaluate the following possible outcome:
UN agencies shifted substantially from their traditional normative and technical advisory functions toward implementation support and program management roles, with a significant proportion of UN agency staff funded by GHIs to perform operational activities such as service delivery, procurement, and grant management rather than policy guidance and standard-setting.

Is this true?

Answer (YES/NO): YES